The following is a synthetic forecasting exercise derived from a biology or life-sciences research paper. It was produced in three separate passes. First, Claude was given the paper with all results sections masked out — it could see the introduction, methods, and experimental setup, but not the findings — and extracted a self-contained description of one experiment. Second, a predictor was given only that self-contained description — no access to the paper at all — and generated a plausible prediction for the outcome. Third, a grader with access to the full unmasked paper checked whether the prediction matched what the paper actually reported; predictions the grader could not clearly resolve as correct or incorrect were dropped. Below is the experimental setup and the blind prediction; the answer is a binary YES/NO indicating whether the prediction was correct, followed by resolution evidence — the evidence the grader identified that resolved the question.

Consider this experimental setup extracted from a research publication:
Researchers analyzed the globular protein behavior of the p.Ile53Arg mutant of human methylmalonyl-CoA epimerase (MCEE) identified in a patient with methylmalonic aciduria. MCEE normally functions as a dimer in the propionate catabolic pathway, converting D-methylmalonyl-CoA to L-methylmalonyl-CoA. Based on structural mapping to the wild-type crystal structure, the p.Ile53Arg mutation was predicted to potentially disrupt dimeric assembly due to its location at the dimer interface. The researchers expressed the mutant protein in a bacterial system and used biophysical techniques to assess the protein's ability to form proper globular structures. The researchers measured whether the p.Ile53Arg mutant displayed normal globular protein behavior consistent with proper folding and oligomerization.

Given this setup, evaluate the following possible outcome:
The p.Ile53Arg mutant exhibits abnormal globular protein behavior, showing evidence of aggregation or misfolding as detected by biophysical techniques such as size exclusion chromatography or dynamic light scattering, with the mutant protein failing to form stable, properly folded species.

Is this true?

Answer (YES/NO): NO